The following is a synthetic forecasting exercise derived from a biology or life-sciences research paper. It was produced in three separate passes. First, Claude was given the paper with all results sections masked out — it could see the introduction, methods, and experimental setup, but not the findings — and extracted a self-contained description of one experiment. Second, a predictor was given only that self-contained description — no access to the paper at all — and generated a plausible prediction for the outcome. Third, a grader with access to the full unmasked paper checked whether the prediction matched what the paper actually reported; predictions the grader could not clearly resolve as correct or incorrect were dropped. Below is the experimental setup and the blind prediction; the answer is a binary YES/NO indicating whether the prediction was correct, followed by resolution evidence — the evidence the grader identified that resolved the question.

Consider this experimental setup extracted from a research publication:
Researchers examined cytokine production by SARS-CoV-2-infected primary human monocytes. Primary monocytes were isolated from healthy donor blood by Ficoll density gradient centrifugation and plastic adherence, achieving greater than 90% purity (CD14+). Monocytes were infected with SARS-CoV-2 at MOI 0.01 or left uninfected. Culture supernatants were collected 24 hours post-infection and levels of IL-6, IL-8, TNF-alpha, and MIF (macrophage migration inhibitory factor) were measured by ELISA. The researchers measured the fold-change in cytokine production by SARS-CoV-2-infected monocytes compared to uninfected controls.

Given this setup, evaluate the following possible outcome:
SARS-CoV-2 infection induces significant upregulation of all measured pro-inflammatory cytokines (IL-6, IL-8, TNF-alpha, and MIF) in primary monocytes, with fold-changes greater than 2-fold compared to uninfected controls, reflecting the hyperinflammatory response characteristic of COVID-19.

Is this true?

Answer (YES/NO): YES